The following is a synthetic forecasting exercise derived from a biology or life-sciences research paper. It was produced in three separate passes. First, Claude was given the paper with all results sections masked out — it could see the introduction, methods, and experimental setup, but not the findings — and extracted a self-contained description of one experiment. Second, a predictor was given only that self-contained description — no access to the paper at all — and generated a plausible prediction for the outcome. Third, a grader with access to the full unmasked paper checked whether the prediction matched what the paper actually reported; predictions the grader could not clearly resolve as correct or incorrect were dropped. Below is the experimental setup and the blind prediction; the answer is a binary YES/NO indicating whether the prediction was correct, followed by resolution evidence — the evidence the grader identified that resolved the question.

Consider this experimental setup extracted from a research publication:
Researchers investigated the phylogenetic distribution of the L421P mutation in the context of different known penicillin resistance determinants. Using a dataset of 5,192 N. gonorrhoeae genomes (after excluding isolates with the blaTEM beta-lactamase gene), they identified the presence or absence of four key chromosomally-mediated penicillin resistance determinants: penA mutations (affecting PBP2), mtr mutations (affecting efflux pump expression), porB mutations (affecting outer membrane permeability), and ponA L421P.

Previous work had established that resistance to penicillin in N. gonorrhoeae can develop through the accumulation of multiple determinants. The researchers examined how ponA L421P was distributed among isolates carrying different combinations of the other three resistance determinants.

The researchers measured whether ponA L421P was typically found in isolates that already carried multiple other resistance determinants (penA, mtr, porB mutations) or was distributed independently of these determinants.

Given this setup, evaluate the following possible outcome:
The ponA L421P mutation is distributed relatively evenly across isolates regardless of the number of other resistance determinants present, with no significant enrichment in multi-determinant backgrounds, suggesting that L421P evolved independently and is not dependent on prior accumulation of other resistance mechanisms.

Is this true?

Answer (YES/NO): NO